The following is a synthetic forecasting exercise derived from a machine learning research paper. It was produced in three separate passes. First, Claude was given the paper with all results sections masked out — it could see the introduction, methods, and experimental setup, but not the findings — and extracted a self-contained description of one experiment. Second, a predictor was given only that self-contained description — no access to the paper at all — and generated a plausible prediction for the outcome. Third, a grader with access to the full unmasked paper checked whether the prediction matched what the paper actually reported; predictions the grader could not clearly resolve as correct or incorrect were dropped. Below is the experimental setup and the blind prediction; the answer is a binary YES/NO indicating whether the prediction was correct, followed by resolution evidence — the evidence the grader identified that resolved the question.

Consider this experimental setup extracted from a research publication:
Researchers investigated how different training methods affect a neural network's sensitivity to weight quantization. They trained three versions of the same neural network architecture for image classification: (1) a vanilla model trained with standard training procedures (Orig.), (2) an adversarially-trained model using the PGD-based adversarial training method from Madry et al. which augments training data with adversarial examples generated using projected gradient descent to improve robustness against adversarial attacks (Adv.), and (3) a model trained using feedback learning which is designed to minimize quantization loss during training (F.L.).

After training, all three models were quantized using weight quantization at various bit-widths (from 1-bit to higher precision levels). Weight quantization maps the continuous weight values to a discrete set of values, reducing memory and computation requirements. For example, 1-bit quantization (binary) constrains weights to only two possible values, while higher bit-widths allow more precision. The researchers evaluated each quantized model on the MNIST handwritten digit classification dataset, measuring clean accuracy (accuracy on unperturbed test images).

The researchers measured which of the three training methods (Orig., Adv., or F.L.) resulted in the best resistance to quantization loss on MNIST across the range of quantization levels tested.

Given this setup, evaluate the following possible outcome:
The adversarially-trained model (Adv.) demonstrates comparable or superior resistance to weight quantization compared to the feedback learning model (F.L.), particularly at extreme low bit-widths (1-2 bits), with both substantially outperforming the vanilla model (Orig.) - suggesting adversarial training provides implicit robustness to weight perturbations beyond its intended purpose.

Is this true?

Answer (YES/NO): NO